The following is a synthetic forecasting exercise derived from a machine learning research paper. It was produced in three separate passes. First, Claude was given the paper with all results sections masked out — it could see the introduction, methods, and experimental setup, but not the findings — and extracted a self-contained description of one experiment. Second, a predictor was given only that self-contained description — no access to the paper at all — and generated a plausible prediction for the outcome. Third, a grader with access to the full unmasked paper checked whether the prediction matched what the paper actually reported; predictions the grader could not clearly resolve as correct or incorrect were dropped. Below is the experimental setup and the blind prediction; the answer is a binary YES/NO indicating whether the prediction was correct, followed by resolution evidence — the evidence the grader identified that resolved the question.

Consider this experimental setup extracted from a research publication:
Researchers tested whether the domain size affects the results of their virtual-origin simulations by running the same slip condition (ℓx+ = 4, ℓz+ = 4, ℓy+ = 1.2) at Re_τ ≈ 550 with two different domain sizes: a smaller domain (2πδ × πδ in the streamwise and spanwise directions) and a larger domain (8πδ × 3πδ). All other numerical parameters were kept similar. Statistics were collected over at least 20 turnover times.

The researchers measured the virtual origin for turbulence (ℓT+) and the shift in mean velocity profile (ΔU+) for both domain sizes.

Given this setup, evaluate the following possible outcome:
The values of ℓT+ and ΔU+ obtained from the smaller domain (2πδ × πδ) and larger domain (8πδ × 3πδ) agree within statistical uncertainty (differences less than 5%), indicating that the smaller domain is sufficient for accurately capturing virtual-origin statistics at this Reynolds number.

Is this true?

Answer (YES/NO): YES